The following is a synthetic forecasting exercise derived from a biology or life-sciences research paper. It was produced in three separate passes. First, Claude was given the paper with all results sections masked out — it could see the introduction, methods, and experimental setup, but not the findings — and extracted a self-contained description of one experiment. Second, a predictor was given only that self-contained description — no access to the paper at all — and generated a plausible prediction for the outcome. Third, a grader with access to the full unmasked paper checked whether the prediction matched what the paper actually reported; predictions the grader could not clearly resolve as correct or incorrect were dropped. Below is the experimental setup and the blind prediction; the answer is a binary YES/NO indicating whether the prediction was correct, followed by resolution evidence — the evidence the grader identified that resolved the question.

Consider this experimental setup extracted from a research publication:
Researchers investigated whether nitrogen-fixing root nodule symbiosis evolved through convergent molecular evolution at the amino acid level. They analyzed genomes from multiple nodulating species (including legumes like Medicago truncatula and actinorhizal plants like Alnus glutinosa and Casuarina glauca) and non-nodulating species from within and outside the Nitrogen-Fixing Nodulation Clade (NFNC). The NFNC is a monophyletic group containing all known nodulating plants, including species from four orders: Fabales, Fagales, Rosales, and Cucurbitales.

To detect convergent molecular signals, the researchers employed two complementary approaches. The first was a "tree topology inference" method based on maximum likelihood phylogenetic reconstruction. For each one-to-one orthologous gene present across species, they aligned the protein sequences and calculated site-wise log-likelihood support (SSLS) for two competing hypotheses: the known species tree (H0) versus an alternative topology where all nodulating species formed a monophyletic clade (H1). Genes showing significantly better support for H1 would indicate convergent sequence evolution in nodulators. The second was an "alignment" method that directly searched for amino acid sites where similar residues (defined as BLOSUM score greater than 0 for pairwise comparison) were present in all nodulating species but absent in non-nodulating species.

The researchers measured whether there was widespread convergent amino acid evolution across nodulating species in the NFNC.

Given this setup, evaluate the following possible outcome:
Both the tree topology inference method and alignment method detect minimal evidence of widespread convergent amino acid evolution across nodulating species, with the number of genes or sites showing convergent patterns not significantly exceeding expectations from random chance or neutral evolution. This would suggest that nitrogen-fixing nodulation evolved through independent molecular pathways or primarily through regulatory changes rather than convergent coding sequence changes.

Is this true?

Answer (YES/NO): YES